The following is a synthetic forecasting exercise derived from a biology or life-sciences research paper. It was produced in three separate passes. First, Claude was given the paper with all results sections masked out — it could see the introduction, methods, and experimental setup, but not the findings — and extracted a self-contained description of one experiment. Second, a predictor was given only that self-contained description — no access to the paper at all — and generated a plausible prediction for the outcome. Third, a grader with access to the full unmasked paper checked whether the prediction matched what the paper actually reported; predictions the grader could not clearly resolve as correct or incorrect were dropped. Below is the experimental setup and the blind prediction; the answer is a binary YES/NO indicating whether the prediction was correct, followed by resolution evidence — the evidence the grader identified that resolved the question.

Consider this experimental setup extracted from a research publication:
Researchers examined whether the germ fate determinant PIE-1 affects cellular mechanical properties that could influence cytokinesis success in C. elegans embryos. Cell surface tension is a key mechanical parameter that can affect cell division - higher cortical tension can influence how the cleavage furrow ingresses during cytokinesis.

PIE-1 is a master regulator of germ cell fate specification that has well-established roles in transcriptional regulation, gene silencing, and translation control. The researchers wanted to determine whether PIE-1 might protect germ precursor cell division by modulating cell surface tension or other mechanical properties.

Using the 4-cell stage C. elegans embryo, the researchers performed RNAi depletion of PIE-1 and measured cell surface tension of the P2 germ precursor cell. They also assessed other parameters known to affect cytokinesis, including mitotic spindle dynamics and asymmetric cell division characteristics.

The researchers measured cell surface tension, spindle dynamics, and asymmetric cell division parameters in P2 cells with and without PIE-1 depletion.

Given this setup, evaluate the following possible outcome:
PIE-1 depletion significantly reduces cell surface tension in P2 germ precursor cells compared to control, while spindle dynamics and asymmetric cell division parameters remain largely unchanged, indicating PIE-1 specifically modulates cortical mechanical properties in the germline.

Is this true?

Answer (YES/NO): NO